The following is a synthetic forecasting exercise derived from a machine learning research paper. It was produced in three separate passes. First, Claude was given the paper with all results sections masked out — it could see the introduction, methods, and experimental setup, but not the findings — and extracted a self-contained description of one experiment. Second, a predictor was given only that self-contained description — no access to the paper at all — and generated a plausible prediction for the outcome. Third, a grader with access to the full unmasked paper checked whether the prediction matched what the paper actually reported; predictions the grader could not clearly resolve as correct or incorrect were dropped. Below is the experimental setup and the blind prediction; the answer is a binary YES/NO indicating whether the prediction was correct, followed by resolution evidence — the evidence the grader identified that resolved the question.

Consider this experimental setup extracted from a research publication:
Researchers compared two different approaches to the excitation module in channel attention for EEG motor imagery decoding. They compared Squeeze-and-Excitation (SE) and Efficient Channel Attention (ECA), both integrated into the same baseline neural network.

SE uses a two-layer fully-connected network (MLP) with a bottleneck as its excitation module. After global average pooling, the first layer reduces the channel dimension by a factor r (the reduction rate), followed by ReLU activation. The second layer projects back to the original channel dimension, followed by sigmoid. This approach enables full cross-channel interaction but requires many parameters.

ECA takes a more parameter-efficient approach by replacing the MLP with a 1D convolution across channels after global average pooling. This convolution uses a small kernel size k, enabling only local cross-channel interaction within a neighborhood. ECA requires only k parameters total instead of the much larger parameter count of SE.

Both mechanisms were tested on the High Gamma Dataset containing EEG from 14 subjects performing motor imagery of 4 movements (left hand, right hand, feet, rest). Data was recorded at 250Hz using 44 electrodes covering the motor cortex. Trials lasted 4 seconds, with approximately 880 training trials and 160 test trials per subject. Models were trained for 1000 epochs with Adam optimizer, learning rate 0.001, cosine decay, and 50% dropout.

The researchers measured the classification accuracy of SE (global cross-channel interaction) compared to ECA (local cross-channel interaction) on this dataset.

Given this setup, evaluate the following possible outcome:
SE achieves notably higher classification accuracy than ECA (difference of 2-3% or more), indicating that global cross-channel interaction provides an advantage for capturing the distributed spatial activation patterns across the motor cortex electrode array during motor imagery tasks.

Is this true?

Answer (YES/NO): NO